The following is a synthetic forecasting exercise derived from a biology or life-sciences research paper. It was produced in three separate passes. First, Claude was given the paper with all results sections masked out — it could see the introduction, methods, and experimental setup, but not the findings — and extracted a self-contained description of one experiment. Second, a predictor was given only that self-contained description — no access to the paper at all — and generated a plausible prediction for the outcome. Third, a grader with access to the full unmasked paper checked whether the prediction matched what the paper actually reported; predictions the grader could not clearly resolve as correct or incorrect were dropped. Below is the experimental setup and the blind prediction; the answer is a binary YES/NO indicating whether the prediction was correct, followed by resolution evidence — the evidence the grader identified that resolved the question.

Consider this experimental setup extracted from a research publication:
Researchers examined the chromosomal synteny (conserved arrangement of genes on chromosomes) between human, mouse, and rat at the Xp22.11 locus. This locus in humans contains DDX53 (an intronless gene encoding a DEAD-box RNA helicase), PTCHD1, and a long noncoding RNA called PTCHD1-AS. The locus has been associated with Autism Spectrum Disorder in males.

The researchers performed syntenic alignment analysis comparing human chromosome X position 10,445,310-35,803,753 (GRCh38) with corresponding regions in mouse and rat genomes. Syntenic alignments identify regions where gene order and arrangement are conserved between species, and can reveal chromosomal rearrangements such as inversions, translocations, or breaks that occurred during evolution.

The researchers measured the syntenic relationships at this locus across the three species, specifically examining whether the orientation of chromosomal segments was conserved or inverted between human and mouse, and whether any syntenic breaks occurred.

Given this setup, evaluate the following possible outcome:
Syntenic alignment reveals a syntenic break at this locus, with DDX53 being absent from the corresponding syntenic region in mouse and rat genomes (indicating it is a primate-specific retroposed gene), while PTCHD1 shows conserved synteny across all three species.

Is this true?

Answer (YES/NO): NO